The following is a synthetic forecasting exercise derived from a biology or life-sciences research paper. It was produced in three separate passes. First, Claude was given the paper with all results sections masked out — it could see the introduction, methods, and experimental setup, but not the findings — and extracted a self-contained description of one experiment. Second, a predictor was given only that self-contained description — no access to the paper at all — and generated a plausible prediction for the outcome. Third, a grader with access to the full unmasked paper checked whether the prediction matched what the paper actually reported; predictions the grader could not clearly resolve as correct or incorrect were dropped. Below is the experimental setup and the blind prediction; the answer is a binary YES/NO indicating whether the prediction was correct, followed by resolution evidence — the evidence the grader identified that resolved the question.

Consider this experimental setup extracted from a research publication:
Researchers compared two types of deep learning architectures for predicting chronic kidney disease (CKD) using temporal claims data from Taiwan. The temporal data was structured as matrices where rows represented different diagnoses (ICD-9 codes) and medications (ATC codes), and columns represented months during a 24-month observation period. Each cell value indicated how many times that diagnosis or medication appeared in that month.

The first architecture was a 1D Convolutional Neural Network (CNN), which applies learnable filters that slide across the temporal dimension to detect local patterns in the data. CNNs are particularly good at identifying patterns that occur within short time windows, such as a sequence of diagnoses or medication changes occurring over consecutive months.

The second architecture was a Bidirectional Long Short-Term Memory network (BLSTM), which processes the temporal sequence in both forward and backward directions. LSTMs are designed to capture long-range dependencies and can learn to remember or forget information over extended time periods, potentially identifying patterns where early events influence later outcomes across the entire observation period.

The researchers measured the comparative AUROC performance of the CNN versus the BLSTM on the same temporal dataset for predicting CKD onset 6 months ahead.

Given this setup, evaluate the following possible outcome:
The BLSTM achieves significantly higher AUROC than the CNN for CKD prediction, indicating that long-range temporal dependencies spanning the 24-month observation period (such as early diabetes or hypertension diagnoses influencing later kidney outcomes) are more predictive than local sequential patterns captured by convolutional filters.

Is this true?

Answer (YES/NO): NO